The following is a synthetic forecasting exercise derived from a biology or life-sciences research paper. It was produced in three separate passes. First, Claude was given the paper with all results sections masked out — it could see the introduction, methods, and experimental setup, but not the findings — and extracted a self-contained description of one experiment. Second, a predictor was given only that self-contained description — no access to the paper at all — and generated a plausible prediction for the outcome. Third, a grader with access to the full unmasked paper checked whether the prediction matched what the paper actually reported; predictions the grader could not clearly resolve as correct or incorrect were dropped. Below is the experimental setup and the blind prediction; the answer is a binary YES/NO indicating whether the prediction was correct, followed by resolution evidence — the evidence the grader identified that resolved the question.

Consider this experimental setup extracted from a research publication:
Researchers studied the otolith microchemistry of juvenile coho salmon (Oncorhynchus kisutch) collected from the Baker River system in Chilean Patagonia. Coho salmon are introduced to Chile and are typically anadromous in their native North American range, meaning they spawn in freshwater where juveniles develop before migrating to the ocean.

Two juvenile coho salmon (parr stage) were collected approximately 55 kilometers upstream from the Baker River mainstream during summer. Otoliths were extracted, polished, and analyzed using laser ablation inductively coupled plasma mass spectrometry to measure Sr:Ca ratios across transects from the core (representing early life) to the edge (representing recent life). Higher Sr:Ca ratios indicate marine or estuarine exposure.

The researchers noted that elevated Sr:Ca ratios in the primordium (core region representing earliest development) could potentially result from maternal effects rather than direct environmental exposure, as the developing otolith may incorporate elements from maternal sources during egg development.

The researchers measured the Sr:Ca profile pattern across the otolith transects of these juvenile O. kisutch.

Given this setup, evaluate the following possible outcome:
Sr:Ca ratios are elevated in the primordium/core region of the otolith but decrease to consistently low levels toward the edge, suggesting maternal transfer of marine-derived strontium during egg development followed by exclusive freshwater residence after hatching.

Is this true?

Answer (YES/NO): YES